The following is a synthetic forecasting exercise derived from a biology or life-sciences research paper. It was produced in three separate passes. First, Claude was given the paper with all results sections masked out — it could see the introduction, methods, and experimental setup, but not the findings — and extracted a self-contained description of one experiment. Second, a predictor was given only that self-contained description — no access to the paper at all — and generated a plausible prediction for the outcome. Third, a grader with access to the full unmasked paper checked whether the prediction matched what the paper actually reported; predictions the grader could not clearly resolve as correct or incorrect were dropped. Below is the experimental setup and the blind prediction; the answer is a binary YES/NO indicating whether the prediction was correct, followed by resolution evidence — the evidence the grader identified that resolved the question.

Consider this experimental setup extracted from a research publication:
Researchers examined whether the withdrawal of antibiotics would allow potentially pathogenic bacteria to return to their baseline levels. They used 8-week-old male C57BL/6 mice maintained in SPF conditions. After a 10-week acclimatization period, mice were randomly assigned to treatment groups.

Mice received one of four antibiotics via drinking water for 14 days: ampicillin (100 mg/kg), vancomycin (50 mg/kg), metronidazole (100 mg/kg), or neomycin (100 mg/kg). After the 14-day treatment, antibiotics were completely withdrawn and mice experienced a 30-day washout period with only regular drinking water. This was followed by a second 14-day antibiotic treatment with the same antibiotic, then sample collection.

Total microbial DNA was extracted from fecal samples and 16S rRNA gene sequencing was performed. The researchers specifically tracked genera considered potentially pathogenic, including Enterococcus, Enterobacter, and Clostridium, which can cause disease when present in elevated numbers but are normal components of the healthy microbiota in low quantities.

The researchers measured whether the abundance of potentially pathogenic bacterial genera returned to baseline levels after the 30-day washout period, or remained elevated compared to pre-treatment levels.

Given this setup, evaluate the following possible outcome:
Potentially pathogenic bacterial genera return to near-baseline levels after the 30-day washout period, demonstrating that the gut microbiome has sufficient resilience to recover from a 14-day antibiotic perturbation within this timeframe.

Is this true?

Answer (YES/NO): NO